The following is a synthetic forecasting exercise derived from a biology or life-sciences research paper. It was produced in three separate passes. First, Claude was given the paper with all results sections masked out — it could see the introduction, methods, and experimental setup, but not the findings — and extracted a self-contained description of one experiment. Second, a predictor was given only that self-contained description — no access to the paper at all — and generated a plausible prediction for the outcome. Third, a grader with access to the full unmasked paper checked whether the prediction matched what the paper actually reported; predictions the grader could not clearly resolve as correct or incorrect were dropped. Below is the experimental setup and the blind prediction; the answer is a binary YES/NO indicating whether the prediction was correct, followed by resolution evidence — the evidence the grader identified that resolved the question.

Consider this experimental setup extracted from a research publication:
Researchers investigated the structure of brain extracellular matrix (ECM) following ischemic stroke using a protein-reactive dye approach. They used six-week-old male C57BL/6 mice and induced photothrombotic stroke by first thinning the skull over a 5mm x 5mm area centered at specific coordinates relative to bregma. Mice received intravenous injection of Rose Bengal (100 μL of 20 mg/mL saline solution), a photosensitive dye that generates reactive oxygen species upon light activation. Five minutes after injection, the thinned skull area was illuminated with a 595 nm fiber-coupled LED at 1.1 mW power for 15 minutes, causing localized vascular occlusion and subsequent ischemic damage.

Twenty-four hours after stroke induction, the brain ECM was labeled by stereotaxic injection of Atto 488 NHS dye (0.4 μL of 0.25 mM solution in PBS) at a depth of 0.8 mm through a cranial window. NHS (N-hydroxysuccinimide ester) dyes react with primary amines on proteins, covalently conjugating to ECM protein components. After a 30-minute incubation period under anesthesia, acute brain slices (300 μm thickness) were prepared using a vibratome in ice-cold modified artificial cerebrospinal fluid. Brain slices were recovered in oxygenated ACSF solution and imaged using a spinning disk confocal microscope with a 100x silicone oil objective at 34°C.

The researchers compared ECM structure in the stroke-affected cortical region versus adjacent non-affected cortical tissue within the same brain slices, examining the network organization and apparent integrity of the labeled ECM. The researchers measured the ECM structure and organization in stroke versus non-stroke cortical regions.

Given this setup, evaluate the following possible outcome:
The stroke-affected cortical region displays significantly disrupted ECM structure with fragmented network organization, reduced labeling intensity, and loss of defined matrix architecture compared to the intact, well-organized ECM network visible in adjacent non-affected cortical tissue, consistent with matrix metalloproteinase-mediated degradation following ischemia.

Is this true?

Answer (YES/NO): YES